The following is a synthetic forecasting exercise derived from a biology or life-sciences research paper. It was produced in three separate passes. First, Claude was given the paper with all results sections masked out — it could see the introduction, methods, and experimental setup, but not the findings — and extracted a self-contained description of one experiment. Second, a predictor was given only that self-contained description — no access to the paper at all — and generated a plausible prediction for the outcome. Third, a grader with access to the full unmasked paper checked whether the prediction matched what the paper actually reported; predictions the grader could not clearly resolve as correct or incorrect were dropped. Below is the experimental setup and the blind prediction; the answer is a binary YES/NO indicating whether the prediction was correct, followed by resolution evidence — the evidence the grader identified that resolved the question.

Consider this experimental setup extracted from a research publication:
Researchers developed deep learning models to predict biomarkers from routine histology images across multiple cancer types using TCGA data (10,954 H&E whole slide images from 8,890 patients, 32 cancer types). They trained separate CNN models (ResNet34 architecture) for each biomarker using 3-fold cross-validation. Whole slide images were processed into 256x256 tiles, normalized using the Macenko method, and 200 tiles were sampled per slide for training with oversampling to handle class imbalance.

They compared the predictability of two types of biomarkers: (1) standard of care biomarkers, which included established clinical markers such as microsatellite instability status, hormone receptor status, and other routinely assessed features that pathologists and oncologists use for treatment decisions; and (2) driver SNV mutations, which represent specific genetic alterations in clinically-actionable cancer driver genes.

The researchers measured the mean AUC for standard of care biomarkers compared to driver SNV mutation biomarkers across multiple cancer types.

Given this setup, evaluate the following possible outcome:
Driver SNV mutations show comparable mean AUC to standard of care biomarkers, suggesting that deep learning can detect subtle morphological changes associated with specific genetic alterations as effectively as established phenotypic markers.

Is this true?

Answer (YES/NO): NO